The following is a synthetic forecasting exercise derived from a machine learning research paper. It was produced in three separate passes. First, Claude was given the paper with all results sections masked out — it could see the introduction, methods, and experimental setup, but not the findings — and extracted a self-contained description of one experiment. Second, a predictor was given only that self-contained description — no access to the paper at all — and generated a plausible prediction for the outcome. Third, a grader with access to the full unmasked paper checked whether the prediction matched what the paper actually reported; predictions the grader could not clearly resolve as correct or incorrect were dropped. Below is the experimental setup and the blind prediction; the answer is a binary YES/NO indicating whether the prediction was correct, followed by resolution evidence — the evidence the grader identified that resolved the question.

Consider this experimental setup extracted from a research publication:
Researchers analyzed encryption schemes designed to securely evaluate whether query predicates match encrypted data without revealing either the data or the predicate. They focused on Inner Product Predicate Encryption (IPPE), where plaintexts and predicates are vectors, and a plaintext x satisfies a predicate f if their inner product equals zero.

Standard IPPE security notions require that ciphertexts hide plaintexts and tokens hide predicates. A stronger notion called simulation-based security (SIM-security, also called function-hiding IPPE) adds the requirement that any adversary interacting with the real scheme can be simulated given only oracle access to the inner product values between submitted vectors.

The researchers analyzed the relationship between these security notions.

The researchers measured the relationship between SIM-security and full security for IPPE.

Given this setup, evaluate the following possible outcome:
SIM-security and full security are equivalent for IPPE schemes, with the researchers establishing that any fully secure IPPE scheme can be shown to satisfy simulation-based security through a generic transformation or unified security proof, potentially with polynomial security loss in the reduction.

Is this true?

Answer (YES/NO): NO